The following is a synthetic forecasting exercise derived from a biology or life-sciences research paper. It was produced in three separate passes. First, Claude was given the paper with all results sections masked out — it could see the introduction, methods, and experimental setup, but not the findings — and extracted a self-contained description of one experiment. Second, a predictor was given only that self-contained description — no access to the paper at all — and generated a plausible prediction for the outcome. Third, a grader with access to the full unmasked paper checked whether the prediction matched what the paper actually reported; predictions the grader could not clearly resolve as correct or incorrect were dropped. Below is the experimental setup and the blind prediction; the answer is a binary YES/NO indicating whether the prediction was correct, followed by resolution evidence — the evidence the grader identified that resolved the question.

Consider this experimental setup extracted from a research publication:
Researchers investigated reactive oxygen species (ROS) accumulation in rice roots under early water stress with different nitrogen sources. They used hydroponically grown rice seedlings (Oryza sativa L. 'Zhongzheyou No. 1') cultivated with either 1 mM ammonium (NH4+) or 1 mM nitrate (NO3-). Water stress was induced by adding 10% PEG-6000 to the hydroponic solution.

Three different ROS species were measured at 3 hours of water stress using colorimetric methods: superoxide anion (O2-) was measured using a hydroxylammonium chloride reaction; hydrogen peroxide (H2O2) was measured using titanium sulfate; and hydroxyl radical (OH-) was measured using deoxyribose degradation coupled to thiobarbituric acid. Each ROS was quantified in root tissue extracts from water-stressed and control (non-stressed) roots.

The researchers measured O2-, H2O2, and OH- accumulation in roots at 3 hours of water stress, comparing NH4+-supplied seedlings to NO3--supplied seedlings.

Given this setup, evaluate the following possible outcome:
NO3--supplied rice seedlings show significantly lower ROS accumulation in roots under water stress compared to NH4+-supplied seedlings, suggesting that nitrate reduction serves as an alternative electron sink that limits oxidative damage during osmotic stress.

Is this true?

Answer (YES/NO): NO